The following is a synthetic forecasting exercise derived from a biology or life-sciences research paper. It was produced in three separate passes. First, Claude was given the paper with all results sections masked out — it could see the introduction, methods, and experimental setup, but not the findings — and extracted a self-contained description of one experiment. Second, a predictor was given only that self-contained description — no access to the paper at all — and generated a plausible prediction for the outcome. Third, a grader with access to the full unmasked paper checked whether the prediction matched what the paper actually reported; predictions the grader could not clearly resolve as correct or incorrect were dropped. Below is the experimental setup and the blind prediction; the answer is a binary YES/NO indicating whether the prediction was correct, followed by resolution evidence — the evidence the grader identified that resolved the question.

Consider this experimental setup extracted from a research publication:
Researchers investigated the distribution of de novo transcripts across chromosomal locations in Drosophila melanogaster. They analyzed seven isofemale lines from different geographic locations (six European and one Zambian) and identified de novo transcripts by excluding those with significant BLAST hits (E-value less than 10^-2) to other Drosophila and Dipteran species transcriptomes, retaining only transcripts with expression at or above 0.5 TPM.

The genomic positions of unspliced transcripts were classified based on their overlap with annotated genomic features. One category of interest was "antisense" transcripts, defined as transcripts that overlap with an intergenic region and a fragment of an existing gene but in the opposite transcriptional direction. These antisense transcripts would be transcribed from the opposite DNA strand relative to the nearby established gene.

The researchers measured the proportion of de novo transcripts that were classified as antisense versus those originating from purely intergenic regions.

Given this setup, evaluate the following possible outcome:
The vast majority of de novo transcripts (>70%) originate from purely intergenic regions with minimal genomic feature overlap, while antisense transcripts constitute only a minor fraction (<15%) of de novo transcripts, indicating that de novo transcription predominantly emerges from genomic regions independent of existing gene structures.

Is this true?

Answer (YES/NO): NO